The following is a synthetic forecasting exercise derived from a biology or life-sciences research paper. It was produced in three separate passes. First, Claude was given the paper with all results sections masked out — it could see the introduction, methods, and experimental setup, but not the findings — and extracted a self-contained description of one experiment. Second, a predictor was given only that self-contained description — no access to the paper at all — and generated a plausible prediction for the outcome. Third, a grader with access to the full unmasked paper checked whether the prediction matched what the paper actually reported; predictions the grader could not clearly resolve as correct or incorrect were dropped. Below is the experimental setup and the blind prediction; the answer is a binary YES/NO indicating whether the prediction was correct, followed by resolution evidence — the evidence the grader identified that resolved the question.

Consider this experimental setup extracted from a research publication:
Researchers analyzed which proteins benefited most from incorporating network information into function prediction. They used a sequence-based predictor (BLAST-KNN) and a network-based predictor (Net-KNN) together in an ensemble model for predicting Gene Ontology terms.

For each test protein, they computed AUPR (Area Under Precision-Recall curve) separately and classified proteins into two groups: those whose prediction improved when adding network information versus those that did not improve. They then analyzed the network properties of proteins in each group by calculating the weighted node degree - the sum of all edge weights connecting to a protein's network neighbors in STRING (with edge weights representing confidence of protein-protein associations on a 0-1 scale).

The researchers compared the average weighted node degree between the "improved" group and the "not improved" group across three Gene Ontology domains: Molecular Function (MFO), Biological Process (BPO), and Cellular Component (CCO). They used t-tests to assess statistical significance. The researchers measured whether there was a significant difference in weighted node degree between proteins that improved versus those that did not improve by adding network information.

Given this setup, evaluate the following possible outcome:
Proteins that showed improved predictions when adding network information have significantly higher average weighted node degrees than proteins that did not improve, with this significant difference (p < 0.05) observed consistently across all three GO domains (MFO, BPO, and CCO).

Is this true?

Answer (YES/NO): NO